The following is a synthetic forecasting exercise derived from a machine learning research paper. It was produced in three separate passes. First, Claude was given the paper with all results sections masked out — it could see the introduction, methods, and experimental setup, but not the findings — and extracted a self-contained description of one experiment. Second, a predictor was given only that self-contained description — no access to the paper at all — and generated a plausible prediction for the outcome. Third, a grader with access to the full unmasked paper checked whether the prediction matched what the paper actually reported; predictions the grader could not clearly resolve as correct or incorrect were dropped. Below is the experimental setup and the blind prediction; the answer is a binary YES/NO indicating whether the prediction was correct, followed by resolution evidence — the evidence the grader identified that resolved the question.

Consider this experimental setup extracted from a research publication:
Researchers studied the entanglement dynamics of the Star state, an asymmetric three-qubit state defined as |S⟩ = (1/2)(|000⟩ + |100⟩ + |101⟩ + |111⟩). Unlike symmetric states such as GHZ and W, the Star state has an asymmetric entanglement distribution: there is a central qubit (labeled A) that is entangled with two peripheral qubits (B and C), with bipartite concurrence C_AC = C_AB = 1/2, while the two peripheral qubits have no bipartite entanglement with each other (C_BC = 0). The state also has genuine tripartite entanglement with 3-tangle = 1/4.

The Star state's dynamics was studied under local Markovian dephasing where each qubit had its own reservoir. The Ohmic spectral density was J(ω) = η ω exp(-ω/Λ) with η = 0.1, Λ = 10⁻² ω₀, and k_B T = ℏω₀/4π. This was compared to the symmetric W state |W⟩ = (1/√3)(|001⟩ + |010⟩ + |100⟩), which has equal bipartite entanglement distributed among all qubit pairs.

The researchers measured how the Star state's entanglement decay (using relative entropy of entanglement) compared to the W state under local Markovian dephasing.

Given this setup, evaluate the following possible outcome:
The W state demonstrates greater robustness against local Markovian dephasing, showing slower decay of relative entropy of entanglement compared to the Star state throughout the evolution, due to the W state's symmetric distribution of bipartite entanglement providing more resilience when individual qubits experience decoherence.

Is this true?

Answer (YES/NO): NO